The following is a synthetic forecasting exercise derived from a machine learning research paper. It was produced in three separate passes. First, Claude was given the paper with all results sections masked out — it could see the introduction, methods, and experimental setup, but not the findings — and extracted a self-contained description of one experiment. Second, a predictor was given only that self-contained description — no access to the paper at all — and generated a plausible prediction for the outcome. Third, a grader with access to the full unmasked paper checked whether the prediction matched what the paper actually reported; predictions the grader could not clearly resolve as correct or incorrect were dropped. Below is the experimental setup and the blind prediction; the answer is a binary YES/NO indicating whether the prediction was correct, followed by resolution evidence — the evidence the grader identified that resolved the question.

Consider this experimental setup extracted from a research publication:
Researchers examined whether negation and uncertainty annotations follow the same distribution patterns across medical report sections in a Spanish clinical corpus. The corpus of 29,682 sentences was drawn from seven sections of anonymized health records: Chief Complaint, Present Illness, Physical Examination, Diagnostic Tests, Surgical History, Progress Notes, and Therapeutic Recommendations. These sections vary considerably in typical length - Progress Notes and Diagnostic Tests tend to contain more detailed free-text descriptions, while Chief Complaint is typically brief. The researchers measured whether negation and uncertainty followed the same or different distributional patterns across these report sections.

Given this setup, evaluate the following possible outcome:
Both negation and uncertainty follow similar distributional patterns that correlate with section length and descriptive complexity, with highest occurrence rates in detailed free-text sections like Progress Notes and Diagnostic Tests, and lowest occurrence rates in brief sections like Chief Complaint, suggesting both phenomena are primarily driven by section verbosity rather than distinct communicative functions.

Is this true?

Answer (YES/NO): YES